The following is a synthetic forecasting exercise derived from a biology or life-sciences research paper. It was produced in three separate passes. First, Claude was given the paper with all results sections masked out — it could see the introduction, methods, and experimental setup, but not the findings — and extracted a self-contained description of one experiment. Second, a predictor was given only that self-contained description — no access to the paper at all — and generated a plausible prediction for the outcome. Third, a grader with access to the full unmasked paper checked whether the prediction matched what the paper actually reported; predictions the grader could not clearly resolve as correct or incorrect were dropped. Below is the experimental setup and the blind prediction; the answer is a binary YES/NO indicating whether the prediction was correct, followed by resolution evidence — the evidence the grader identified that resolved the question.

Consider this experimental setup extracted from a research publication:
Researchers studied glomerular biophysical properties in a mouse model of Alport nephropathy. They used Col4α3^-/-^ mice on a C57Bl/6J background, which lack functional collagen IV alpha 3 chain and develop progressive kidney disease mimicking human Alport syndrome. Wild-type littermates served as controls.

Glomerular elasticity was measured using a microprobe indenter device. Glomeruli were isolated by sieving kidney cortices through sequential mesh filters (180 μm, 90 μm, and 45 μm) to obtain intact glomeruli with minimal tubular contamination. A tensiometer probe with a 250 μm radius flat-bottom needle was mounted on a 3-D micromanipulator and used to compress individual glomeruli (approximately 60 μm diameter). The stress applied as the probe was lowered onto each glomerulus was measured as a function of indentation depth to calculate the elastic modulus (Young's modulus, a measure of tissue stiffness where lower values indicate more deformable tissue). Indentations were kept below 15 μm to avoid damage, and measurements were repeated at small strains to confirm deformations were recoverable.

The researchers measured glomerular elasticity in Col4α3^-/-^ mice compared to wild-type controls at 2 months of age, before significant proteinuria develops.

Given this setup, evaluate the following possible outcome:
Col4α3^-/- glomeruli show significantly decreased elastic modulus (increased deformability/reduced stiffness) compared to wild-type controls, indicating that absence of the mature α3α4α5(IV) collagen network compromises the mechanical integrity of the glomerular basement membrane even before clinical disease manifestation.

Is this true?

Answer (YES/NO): NO